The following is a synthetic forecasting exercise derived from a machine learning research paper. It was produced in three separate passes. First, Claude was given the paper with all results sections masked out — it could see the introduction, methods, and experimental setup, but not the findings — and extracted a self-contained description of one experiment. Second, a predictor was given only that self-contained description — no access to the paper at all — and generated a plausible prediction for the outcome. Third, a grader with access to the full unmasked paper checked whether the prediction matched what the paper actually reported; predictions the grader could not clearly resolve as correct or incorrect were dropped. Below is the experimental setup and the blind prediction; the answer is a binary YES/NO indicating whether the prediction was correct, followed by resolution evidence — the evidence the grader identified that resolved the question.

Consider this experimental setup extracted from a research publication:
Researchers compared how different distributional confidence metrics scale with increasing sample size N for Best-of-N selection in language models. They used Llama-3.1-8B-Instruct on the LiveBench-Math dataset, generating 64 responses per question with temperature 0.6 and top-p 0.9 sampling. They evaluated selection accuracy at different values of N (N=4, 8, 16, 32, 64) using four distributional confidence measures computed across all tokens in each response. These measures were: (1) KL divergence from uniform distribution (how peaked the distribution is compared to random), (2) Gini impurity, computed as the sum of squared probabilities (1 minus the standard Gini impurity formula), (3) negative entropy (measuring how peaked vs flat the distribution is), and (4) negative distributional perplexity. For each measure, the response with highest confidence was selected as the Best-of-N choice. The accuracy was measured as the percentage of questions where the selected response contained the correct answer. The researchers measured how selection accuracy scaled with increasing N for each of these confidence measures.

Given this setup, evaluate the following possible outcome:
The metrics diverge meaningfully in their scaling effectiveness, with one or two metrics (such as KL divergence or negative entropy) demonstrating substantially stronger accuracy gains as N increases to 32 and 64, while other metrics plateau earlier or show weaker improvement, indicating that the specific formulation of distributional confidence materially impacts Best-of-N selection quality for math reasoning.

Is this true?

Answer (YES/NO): YES